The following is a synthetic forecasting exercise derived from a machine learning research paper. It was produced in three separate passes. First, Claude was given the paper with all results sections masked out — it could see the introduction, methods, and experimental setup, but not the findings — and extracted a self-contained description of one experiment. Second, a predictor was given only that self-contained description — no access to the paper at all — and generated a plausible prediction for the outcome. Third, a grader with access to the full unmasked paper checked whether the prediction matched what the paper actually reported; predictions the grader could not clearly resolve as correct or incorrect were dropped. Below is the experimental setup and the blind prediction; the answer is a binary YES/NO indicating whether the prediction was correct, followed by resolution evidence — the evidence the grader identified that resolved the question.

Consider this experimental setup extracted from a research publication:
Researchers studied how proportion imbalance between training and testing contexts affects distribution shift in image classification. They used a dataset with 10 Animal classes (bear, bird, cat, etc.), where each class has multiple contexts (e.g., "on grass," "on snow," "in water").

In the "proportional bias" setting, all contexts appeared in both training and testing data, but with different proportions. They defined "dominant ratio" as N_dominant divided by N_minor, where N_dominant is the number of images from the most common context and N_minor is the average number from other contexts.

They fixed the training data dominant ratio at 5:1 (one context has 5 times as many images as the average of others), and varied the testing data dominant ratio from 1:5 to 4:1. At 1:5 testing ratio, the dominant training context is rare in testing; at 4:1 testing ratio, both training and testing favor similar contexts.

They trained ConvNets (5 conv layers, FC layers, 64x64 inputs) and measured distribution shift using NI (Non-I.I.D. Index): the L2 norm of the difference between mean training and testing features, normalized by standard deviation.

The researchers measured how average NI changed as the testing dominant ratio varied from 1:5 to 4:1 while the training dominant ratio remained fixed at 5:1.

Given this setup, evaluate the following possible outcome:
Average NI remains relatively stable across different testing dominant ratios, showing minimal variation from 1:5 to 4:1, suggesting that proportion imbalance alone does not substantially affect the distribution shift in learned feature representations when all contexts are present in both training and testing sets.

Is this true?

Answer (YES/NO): NO